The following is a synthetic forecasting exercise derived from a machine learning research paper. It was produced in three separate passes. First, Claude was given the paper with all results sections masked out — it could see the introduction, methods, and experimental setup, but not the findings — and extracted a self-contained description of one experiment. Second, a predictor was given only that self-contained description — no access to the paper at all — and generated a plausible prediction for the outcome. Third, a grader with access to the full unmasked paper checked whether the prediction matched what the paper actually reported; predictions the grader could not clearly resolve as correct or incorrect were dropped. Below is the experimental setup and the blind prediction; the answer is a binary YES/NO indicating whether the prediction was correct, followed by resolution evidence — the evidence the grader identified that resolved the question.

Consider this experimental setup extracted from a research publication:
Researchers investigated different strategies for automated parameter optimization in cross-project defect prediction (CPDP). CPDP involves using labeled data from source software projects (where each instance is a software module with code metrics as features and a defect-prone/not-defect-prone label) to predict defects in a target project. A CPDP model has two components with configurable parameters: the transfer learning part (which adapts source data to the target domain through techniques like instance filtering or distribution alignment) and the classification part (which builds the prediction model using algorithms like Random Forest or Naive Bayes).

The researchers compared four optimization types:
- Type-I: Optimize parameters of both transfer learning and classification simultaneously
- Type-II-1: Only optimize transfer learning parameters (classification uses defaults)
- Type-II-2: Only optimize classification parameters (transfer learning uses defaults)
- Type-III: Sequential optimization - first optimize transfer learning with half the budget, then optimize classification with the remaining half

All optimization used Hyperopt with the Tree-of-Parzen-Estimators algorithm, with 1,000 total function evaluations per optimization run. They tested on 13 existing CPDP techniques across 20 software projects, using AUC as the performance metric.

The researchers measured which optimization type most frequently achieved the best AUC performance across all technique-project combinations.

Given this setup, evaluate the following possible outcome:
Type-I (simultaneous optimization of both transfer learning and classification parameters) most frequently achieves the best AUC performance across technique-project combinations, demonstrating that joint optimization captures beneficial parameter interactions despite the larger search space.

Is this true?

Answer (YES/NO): NO